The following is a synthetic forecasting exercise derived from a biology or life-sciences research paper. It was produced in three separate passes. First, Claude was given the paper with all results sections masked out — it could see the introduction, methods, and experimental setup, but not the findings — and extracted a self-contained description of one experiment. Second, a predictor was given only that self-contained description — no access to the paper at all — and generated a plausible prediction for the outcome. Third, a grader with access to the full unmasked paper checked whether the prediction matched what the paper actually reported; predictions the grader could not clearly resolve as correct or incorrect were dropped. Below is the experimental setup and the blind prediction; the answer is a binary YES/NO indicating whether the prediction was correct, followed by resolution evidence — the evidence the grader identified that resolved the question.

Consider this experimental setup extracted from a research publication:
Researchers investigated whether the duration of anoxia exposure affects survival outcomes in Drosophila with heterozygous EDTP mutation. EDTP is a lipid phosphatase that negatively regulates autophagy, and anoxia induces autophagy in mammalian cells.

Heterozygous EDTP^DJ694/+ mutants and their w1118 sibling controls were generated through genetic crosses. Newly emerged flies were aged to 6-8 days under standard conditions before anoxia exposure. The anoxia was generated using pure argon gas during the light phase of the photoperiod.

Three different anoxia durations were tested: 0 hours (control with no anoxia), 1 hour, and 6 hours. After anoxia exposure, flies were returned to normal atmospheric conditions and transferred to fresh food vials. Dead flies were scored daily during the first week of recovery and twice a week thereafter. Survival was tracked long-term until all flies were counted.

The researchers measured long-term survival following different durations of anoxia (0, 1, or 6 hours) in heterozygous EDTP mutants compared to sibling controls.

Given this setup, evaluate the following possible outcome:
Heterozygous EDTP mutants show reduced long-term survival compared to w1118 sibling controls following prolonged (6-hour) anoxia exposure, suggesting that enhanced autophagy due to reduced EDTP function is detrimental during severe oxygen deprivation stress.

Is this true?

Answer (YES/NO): NO